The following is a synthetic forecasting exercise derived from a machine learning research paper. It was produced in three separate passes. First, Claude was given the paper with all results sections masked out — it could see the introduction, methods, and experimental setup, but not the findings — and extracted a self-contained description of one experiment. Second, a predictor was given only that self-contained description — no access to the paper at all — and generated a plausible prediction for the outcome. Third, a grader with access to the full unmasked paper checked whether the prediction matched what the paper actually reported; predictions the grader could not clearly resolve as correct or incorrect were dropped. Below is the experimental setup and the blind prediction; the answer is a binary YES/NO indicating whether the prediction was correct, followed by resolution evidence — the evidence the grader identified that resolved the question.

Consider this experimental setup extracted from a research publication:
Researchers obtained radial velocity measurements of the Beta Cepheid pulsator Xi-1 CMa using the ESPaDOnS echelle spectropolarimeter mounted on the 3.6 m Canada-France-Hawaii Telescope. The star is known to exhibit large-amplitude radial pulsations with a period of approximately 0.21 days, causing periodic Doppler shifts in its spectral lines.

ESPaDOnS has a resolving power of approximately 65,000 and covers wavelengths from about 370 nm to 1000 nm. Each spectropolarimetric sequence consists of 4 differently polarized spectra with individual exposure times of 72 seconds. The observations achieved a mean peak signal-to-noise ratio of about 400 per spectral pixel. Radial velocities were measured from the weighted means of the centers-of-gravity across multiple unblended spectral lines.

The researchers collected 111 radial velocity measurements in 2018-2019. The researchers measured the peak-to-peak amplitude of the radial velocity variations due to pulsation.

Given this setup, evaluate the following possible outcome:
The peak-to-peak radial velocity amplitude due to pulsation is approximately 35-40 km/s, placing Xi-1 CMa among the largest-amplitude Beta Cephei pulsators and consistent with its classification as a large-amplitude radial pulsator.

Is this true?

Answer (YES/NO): NO